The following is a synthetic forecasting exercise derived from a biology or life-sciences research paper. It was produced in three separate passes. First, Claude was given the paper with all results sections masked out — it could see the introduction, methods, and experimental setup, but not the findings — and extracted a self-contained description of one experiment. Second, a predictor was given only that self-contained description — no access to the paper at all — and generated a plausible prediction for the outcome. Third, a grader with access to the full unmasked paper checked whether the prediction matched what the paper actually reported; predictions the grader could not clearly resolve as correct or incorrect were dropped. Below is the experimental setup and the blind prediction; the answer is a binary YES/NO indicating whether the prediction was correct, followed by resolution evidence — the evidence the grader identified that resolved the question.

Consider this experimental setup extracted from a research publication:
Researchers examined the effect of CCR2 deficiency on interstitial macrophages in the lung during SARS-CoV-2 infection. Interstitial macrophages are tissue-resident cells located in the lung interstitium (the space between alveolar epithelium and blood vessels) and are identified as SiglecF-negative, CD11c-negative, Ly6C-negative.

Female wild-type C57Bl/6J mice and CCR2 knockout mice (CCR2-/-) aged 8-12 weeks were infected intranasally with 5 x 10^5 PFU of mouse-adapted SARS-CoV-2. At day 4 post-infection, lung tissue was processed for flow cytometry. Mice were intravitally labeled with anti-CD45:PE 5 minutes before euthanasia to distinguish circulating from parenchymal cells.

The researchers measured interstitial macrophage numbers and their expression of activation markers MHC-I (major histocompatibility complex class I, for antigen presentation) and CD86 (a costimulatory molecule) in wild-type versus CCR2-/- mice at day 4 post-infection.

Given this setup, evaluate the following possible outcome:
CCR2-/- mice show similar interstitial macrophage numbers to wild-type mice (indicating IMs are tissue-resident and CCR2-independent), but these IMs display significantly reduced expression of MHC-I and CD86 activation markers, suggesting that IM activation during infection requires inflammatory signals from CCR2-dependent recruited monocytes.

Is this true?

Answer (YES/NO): YES